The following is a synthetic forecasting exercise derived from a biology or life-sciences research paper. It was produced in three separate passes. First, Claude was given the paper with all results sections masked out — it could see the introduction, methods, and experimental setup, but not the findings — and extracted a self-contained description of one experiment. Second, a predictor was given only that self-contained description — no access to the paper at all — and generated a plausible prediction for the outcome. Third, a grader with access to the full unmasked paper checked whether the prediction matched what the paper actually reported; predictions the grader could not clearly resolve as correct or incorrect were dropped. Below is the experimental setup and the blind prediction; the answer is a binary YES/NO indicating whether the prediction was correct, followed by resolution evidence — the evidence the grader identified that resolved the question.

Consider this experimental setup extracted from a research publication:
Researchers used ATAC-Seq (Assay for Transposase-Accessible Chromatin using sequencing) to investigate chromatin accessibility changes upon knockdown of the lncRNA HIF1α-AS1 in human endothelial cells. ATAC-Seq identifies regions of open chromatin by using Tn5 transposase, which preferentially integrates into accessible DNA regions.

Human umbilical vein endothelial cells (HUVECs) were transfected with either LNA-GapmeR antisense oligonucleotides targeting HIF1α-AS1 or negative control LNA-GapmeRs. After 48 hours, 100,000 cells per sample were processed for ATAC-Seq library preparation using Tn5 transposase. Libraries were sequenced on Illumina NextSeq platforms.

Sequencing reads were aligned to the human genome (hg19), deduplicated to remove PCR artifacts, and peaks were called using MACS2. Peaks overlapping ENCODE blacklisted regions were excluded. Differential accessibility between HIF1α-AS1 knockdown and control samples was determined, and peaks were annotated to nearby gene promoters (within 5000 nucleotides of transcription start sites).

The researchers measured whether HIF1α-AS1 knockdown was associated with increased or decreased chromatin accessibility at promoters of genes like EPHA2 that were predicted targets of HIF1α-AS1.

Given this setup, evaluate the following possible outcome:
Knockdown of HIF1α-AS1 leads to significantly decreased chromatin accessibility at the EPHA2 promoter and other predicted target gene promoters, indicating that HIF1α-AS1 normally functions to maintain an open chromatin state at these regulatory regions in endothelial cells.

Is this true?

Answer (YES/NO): NO